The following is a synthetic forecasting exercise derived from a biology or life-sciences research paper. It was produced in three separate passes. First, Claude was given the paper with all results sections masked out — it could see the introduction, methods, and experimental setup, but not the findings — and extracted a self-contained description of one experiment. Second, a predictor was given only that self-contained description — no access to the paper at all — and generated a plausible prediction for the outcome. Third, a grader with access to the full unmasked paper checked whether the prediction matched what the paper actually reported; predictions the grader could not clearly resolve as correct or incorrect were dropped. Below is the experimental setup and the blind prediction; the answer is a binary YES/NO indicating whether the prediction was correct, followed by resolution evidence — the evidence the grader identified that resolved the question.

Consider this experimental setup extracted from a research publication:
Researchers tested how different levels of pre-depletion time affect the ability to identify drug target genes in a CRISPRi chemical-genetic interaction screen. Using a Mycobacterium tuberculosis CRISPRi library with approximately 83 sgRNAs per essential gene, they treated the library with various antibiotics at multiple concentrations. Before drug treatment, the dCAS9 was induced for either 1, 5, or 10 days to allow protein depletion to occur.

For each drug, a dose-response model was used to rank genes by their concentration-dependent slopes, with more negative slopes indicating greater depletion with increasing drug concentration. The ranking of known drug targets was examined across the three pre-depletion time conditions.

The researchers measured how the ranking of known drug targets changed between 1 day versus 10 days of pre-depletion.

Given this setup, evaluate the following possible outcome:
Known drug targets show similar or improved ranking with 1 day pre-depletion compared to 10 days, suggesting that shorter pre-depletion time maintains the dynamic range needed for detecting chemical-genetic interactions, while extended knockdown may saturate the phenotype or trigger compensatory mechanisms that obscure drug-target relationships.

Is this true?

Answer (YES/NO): YES